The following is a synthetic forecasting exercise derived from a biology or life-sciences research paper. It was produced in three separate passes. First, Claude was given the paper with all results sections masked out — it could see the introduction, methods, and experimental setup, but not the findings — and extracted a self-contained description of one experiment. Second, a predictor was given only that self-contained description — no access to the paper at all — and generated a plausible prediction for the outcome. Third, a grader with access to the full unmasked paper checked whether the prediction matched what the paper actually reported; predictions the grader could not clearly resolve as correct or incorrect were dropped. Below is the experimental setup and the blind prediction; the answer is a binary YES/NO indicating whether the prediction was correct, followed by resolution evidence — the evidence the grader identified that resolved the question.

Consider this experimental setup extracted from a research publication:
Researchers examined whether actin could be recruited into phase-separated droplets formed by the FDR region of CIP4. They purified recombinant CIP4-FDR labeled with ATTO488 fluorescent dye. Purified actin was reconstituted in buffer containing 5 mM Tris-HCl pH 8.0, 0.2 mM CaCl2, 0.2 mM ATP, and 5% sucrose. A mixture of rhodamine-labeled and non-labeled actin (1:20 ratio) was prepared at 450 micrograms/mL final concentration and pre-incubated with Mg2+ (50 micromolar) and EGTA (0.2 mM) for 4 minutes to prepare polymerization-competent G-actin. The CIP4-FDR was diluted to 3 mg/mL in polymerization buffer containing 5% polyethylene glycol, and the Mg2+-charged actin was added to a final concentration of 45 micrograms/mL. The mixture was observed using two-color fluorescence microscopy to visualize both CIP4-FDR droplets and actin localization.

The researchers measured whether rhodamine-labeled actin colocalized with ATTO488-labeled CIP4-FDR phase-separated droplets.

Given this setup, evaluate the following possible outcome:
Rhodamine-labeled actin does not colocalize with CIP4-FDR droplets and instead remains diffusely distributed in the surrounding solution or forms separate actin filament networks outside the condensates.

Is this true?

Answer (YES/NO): NO